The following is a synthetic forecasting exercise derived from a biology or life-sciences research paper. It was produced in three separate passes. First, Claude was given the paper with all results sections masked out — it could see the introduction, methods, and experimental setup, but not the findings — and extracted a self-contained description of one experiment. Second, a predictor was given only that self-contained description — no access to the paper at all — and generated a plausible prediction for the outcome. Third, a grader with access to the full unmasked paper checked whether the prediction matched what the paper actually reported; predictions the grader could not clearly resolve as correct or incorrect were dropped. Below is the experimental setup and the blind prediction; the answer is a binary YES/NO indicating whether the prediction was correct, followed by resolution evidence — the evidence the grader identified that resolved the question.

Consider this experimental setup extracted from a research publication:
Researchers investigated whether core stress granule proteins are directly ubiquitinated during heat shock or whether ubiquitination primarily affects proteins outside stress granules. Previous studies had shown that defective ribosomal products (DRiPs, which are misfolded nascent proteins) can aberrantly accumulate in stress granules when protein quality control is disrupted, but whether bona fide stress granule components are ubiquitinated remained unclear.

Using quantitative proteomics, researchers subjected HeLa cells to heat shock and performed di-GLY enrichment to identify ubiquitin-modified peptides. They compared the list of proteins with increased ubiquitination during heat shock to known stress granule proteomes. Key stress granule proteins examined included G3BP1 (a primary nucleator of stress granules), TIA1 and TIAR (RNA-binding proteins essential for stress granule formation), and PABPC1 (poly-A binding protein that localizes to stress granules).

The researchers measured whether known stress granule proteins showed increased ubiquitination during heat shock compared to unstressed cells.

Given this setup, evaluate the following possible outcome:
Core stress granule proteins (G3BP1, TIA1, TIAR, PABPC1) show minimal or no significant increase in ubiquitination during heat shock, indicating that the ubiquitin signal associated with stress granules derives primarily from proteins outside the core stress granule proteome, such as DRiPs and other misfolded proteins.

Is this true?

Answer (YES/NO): NO